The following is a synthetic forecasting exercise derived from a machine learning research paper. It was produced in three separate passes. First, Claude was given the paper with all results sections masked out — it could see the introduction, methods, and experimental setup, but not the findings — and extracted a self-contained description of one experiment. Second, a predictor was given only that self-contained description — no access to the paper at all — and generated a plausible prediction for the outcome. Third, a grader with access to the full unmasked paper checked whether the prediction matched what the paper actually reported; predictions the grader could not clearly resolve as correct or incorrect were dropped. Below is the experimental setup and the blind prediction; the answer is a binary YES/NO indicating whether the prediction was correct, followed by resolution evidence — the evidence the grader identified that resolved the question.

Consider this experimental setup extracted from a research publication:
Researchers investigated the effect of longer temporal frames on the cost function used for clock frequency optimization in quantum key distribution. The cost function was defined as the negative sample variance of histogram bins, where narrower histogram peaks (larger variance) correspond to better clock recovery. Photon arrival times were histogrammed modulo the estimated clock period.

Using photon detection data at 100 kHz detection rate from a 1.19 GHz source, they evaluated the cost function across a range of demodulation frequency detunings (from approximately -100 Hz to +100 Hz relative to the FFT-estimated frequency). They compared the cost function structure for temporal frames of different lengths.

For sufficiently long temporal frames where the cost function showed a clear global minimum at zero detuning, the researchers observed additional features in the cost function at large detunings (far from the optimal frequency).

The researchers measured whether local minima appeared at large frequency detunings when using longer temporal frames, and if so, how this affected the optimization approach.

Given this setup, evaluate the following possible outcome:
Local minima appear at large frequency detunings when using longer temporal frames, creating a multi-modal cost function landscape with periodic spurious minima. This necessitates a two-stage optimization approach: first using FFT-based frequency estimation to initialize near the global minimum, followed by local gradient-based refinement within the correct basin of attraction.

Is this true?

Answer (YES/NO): NO